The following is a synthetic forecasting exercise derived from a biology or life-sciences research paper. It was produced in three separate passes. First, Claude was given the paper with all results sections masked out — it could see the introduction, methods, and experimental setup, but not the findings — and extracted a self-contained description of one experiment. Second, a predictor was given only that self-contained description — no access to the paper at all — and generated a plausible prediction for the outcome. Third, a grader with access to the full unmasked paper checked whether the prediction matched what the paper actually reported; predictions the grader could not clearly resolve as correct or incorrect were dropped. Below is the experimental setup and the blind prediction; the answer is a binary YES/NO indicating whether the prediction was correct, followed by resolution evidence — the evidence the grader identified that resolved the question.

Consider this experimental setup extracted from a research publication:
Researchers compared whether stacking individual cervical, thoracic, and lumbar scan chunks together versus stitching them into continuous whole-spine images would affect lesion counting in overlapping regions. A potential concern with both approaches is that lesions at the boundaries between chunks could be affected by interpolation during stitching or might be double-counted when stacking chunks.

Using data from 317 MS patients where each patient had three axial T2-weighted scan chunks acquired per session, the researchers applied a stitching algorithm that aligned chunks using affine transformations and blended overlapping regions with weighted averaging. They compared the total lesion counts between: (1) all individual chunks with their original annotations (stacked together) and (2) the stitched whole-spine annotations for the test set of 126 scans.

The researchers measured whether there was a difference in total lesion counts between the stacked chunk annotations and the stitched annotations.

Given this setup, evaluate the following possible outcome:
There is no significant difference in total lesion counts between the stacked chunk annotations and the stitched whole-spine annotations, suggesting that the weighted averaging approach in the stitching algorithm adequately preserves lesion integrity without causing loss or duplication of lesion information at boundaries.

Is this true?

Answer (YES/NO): YES